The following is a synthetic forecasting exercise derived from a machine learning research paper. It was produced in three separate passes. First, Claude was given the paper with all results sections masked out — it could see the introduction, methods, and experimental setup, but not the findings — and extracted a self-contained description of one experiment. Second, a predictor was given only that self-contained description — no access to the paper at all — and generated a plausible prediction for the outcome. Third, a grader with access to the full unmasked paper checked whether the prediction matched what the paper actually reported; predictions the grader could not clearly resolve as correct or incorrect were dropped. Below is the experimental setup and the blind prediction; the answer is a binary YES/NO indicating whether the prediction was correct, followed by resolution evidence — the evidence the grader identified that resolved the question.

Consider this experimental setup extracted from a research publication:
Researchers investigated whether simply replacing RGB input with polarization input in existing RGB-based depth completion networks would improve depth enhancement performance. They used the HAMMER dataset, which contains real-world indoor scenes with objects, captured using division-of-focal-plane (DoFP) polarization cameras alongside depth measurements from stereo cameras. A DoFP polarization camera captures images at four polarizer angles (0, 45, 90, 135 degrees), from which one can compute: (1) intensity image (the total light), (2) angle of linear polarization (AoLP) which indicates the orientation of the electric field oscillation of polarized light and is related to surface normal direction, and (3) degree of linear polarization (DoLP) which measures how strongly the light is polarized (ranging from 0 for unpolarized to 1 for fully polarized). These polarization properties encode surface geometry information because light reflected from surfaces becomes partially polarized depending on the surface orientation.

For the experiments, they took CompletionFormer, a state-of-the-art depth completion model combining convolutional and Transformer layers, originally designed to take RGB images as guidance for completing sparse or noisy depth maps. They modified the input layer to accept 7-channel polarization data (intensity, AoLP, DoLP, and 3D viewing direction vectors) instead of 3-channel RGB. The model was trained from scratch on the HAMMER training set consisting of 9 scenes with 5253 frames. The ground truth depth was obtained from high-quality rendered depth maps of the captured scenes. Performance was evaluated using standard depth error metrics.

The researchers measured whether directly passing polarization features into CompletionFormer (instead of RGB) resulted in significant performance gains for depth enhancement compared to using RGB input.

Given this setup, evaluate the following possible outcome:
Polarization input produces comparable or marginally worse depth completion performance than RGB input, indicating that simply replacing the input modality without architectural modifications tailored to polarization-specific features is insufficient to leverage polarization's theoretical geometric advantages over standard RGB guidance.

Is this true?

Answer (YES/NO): NO